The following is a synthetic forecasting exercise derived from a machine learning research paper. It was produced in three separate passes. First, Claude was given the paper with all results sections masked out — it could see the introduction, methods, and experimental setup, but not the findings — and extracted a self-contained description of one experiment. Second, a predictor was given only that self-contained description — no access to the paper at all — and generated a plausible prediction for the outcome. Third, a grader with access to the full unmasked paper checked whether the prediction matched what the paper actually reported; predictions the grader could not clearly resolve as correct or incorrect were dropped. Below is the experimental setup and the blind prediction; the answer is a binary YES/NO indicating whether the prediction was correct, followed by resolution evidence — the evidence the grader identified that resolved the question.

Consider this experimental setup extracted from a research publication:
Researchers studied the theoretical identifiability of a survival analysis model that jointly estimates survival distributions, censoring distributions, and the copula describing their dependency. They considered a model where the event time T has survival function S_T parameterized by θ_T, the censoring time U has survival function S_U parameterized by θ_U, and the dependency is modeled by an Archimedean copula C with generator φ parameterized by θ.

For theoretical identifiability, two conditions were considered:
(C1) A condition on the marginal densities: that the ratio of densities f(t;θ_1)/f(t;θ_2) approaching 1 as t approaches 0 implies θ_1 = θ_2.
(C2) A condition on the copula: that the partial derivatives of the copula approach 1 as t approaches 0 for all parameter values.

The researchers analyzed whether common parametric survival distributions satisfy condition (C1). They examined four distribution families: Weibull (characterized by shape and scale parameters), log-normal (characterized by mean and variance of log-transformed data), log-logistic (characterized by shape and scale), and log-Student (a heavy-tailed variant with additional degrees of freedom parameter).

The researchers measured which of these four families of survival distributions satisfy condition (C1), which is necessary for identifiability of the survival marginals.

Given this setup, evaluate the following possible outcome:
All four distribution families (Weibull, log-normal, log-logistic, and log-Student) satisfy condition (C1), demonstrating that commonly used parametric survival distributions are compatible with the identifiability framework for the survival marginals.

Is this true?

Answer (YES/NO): YES